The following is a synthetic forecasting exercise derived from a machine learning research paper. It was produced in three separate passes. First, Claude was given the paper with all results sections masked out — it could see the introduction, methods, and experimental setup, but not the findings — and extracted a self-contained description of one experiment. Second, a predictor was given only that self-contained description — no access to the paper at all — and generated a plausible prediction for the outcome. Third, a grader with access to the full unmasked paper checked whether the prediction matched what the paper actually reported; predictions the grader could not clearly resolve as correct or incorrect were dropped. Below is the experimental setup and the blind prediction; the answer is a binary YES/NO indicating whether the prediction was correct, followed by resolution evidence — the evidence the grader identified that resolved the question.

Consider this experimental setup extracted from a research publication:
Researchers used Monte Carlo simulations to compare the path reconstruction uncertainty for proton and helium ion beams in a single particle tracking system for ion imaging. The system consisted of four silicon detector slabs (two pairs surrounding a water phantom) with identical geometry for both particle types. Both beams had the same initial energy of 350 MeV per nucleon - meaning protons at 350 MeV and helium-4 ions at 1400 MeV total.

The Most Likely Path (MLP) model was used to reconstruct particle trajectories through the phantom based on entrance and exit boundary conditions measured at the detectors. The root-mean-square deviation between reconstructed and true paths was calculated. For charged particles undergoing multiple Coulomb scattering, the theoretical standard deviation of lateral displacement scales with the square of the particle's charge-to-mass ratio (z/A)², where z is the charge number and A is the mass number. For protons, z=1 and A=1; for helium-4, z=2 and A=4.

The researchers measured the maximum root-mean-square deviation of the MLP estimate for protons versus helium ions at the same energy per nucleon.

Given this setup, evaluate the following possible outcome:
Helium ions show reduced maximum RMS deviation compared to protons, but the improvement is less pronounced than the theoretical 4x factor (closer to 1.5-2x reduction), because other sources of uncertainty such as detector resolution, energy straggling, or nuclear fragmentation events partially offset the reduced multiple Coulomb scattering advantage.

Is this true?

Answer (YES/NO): NO